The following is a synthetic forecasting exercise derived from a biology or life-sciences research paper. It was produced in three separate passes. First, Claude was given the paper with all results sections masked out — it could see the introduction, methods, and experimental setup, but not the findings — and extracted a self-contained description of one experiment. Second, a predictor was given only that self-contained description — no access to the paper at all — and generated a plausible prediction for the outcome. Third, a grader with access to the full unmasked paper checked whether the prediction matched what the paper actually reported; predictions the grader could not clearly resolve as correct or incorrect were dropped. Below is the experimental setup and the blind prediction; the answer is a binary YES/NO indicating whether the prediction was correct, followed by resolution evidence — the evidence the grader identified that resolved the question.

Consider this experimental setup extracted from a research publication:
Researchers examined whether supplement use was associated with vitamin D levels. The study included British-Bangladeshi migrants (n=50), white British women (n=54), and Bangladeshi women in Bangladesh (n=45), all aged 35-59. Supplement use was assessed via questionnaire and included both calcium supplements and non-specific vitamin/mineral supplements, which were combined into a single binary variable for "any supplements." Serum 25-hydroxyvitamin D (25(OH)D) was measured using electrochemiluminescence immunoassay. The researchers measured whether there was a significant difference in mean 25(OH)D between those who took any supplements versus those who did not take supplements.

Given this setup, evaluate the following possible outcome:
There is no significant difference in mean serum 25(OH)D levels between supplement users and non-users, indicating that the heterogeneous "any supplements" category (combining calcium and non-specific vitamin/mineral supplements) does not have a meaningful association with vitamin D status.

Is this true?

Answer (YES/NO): YES